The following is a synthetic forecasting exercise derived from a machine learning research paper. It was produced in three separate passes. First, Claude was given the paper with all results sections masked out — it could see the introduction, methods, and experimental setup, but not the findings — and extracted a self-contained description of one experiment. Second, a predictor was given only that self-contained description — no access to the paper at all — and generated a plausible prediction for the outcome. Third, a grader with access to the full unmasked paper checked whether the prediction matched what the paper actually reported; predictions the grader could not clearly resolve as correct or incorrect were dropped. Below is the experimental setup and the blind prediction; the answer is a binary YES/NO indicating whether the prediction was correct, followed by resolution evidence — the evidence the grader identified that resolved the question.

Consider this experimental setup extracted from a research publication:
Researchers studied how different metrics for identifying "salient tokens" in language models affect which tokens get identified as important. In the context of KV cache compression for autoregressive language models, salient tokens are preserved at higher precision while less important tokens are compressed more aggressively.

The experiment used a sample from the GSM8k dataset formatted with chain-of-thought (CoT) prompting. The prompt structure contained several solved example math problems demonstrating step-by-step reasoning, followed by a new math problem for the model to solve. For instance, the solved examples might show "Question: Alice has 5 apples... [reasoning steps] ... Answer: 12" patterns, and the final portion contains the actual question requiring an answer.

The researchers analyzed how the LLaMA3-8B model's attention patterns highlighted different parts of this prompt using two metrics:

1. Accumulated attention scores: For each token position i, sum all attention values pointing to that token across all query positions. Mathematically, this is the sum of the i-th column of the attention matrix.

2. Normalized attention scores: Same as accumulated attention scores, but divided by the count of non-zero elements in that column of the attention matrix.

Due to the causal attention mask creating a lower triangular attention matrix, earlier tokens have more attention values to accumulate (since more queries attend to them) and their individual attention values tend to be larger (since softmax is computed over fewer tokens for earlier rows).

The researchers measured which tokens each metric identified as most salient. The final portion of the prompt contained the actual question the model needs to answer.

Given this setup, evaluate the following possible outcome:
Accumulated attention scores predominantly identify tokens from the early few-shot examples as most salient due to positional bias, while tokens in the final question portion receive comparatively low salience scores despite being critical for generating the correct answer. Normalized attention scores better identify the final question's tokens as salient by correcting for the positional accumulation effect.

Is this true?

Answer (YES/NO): YES